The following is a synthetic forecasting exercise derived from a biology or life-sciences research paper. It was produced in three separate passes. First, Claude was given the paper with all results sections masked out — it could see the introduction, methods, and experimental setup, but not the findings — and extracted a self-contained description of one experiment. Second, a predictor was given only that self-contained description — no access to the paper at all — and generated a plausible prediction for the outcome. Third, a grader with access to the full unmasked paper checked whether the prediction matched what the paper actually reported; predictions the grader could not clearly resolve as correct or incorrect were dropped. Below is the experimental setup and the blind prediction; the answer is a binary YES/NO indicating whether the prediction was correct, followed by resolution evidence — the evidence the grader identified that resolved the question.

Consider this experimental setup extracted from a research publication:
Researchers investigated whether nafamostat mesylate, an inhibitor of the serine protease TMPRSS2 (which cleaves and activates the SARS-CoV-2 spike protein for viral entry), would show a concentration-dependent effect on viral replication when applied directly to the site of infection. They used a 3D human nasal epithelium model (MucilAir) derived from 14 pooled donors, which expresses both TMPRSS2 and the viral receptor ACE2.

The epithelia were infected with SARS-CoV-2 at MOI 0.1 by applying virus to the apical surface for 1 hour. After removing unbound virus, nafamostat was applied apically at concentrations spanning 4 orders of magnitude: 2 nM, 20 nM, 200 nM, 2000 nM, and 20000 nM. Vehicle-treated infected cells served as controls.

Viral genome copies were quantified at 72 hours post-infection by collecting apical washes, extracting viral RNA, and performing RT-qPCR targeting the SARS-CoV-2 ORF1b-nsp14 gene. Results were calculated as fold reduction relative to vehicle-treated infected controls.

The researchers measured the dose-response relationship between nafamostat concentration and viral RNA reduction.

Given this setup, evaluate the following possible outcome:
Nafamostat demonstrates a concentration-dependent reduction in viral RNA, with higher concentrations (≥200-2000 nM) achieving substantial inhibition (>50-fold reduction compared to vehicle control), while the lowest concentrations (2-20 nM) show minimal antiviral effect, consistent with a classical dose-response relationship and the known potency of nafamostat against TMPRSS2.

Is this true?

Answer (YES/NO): NO